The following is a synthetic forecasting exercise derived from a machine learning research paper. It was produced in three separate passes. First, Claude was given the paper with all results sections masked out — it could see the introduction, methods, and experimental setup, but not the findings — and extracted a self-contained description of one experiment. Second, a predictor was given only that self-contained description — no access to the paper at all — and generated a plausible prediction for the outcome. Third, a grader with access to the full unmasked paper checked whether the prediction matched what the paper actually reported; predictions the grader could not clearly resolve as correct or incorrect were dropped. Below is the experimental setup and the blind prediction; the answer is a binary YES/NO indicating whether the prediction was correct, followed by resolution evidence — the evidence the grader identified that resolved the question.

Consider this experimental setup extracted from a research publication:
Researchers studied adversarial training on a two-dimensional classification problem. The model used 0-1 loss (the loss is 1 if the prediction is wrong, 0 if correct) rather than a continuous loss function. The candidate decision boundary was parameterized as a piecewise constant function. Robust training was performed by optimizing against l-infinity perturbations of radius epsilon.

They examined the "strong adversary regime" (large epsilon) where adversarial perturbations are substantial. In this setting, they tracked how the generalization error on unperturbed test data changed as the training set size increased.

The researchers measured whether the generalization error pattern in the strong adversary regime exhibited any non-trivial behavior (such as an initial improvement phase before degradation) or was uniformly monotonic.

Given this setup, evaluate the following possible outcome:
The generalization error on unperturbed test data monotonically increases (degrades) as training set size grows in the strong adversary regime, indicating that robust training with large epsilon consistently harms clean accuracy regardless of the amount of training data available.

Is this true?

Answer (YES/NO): YES